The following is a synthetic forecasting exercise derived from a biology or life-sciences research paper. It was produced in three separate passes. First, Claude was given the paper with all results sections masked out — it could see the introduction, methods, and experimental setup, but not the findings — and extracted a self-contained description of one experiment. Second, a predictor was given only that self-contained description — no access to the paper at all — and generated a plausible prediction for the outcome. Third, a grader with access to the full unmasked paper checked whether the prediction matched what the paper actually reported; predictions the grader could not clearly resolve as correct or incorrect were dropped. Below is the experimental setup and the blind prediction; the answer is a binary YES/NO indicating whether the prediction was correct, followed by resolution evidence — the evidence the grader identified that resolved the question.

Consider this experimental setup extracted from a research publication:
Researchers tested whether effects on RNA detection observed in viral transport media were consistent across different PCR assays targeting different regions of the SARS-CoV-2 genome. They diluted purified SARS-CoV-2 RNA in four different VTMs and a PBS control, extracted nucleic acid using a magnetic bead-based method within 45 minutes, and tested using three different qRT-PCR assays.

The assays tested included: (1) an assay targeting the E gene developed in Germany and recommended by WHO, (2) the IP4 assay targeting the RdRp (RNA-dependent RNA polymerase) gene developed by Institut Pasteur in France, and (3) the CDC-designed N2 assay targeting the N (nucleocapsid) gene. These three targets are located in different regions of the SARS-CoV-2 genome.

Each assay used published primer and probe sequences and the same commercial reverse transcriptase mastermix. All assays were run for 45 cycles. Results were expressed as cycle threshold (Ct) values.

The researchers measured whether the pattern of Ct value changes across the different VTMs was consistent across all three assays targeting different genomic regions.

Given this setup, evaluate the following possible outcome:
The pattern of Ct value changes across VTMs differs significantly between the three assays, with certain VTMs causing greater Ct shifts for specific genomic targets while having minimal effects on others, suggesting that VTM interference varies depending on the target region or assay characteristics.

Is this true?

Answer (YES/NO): NO